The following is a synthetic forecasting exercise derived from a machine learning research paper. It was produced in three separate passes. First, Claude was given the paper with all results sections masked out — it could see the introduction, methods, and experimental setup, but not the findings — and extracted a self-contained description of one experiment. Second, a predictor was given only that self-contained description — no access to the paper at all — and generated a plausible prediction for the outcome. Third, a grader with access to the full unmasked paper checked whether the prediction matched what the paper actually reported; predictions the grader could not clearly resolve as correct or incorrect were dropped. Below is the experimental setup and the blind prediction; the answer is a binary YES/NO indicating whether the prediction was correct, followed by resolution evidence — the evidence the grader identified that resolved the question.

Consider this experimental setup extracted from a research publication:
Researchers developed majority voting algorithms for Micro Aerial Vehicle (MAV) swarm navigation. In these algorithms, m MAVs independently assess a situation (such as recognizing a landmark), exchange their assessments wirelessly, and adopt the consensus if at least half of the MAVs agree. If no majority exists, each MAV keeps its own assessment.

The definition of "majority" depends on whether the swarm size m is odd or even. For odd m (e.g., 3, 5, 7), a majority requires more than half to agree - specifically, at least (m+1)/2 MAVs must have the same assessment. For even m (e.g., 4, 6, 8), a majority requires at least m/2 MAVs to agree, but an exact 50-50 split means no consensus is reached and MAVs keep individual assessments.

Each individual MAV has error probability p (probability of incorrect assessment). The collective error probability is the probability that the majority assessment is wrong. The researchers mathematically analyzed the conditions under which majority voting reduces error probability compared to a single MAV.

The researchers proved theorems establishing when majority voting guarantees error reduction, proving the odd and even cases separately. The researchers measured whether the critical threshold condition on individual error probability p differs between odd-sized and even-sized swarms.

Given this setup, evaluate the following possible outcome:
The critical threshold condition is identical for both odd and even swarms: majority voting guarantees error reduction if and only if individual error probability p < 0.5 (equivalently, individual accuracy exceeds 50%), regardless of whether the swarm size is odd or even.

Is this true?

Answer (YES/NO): YES